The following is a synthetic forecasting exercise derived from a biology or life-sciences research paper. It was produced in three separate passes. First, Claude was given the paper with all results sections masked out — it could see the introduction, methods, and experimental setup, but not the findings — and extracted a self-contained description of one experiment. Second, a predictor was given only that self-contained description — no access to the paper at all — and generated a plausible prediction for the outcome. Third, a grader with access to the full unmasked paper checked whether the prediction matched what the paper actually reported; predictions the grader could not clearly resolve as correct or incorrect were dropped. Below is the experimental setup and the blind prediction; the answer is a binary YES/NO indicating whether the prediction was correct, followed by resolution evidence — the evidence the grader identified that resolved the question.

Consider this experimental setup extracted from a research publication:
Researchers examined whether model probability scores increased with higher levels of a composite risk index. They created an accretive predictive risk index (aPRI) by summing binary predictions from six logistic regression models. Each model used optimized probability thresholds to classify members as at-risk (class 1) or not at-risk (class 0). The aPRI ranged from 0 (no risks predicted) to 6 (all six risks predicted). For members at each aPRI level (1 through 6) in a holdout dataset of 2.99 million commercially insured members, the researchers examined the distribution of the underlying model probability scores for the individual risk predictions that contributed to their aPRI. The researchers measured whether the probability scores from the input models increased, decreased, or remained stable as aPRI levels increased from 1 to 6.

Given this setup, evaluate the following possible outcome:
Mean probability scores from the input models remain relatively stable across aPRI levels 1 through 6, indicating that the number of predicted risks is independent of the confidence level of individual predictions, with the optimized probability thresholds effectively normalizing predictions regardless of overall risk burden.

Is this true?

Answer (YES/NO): NO